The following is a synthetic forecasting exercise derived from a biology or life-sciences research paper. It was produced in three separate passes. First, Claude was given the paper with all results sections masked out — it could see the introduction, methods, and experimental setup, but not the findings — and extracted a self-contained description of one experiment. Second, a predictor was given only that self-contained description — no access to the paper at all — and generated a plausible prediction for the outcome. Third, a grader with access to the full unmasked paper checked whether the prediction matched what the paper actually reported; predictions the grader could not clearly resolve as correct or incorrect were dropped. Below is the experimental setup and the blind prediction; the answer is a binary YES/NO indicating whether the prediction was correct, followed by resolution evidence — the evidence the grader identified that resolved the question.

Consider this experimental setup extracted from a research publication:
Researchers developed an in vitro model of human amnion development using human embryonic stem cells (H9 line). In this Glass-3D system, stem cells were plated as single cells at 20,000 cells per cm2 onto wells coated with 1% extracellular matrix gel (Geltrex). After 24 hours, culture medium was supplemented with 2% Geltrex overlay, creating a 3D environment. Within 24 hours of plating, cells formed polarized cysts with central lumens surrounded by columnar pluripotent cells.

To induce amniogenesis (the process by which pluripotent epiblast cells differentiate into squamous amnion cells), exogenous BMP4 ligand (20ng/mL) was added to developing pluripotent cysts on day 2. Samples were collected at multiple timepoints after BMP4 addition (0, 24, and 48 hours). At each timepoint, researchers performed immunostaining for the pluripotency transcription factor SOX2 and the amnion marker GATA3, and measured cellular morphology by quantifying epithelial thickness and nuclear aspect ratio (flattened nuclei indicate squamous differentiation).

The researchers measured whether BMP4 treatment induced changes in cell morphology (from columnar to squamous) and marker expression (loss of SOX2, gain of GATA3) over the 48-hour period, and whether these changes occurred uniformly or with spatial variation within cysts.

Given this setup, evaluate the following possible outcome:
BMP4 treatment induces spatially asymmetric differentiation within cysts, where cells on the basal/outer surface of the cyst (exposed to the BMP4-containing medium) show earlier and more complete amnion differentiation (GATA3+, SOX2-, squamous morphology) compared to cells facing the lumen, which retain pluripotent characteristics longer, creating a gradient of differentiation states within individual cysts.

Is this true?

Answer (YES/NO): NO